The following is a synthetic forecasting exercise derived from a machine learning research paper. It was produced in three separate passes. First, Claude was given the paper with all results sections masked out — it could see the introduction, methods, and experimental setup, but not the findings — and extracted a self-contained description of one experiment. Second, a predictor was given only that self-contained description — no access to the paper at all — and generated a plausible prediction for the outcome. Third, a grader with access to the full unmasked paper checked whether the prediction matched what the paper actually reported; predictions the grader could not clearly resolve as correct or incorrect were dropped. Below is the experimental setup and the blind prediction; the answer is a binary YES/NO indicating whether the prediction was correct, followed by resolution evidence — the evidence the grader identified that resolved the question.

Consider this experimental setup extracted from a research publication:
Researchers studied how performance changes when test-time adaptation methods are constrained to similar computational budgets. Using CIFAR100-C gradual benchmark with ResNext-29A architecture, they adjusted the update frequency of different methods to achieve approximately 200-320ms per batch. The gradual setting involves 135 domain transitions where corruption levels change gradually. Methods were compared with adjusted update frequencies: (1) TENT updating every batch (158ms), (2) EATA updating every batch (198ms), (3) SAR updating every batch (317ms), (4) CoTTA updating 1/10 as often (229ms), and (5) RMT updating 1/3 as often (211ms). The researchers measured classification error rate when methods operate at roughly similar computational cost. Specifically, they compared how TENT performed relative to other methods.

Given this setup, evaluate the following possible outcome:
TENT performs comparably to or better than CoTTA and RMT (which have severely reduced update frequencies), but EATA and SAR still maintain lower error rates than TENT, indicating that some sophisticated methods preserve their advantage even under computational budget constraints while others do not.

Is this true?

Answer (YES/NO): NO